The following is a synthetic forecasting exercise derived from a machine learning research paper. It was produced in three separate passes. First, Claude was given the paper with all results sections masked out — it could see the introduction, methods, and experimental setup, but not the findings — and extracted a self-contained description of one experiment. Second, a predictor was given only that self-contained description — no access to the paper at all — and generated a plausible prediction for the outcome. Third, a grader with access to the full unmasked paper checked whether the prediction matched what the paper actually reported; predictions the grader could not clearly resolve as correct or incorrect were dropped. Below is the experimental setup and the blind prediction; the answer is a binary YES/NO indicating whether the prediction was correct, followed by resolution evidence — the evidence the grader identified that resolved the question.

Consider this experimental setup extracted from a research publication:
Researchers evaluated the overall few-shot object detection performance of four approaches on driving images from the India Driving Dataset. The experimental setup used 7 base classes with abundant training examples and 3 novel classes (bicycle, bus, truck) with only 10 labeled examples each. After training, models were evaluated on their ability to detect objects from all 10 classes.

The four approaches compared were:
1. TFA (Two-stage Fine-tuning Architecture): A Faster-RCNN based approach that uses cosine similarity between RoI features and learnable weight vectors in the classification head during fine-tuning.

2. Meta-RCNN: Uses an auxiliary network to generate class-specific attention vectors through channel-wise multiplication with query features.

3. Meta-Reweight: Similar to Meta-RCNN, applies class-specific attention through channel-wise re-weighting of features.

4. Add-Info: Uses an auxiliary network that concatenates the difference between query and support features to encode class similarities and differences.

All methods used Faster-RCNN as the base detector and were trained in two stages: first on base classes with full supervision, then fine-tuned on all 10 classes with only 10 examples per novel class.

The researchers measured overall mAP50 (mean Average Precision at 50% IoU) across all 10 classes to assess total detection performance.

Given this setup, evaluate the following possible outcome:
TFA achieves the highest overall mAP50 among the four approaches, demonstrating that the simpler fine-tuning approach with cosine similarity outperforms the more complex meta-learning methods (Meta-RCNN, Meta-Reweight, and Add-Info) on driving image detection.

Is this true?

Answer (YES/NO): YES